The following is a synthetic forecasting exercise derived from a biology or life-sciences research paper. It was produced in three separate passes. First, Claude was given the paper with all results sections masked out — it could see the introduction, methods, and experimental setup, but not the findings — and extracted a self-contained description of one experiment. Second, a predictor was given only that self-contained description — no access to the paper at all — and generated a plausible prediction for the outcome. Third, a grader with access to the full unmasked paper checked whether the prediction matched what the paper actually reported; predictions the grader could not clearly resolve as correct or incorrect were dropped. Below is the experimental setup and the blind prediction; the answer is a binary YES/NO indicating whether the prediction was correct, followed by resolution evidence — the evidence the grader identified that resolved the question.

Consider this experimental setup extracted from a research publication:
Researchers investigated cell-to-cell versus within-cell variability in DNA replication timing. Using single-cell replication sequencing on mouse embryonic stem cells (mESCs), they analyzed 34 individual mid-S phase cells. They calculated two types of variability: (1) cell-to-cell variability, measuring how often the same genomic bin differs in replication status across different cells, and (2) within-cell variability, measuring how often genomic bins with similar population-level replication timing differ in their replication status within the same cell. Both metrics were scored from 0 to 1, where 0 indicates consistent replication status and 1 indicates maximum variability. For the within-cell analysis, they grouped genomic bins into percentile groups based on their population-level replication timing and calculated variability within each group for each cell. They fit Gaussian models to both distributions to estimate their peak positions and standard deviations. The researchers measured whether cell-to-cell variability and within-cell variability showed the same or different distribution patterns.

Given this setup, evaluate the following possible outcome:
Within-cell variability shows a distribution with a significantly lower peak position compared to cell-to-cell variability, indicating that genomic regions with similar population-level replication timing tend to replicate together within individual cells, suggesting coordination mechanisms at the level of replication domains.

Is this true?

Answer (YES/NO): NO